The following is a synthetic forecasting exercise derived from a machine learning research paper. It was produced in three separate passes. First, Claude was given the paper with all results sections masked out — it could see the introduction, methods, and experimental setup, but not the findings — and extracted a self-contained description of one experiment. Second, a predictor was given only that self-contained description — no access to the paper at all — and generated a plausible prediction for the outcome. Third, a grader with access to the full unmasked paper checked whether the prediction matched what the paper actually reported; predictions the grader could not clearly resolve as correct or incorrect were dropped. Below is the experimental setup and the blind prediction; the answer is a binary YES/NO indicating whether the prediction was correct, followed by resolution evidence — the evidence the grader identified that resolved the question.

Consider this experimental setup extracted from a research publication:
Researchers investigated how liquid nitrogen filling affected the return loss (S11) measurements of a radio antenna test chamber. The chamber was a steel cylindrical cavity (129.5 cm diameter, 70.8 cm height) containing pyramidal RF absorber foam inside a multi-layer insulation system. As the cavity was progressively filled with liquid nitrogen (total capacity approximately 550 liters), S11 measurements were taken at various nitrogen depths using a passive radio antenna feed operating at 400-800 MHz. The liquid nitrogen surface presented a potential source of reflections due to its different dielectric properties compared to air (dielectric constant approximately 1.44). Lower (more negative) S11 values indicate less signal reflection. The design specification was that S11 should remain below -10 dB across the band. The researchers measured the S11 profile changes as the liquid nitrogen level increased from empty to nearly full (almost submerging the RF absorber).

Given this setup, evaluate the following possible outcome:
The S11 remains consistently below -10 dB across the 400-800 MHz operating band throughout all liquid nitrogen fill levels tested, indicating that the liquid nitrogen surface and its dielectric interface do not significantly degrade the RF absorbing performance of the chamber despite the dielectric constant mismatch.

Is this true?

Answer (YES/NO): YES